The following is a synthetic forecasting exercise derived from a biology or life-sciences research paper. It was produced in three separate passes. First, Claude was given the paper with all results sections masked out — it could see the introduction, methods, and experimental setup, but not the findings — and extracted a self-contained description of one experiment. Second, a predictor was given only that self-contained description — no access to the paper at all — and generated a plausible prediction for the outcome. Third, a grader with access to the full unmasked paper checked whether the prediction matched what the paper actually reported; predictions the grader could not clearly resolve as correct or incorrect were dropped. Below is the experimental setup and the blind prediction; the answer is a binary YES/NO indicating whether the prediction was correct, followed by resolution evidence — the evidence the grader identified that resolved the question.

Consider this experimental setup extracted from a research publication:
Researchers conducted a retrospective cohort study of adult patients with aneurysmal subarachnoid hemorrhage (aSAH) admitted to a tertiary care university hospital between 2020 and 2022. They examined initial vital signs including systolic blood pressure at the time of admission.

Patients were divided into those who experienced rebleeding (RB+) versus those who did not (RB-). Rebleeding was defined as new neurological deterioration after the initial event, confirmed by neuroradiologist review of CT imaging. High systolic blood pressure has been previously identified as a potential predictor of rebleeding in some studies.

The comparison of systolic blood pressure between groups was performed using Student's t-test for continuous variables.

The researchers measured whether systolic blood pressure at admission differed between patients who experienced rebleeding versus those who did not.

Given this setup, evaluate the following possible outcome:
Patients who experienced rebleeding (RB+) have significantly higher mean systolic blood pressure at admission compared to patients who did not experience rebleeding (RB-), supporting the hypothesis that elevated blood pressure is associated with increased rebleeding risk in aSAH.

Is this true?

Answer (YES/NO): NO